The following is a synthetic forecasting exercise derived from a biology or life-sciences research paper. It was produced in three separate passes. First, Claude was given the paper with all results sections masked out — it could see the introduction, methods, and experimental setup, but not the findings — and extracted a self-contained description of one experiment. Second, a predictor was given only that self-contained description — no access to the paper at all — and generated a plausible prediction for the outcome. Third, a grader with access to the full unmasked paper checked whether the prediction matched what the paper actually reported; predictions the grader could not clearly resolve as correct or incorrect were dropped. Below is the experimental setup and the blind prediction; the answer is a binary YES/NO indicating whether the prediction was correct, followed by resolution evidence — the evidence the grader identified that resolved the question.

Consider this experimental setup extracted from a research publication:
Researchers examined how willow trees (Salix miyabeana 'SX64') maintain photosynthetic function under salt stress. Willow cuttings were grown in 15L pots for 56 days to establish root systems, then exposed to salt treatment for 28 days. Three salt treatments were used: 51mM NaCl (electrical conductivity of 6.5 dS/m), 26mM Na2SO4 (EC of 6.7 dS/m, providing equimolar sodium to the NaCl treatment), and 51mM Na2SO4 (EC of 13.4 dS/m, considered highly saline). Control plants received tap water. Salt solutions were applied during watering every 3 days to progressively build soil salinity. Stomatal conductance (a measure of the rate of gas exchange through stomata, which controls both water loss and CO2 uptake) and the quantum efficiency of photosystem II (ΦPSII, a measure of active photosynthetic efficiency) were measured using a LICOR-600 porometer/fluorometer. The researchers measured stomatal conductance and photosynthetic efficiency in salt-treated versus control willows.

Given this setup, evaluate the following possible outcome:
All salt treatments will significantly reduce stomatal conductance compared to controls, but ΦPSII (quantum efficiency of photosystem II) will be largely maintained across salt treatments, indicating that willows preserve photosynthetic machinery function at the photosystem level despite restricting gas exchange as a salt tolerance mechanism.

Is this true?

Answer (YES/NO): YES